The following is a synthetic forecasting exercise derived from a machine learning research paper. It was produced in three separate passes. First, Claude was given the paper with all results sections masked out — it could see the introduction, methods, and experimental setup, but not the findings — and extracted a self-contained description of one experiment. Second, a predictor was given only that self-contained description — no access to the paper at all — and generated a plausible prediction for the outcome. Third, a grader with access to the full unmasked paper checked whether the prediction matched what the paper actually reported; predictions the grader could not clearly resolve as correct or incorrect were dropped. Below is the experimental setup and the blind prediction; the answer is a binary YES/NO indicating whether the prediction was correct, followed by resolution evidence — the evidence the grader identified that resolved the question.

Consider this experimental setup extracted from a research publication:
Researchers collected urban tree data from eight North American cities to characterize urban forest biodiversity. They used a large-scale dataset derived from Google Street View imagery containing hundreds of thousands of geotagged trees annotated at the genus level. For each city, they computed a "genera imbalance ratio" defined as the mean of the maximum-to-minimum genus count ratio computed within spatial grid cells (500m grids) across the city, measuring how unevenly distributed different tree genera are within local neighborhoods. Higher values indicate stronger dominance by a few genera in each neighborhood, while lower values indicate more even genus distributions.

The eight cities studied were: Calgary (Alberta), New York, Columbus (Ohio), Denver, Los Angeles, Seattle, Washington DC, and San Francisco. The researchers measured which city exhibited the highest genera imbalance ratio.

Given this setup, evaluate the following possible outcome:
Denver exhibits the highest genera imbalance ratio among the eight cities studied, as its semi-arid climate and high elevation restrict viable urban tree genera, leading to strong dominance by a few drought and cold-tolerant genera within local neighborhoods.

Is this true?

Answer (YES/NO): NO